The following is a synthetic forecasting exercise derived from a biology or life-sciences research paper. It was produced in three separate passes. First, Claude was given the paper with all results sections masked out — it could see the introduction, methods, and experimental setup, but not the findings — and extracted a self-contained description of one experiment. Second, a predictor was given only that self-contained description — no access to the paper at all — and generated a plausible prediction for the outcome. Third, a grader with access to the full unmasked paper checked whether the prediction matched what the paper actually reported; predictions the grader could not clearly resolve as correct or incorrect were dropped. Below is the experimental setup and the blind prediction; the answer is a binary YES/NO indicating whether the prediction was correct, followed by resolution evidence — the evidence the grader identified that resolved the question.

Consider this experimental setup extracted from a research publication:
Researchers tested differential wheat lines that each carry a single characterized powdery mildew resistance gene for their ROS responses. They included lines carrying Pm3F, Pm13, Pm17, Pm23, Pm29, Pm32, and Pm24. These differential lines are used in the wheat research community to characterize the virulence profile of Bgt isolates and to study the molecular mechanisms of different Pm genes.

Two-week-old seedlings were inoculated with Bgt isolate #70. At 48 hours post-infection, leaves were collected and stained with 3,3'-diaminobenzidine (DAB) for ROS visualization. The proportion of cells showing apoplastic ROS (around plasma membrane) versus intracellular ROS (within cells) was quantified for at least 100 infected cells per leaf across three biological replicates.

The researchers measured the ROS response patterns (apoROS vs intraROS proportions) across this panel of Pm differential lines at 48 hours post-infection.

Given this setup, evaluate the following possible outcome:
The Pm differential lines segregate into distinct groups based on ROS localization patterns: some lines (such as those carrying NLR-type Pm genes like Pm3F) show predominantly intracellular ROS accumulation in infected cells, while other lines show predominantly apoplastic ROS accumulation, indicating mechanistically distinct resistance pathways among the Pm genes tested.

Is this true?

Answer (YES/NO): NO